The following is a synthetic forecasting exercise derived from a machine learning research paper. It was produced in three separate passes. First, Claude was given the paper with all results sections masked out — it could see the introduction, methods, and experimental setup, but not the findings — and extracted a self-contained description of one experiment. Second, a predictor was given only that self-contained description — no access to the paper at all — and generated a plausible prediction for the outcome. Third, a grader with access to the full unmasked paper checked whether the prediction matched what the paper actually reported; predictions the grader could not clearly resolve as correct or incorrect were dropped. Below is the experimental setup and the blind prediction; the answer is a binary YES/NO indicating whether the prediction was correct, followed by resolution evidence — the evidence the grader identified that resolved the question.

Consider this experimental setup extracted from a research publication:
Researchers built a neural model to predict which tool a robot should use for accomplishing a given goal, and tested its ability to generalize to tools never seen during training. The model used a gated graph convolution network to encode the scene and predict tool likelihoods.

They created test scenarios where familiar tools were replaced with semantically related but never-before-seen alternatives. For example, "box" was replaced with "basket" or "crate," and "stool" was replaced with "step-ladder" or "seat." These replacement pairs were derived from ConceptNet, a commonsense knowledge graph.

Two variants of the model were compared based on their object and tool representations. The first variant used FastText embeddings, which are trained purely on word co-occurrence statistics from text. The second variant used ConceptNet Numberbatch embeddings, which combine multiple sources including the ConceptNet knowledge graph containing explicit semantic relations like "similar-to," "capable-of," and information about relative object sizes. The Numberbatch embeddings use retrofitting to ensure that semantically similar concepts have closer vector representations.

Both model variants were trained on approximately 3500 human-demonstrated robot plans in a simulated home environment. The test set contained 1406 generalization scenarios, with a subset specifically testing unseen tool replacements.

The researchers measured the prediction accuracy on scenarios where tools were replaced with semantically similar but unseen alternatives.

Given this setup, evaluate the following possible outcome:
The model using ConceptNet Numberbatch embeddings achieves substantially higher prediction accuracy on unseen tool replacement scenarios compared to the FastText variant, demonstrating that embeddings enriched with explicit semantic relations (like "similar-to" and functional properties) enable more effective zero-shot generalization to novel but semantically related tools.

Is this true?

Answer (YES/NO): YES